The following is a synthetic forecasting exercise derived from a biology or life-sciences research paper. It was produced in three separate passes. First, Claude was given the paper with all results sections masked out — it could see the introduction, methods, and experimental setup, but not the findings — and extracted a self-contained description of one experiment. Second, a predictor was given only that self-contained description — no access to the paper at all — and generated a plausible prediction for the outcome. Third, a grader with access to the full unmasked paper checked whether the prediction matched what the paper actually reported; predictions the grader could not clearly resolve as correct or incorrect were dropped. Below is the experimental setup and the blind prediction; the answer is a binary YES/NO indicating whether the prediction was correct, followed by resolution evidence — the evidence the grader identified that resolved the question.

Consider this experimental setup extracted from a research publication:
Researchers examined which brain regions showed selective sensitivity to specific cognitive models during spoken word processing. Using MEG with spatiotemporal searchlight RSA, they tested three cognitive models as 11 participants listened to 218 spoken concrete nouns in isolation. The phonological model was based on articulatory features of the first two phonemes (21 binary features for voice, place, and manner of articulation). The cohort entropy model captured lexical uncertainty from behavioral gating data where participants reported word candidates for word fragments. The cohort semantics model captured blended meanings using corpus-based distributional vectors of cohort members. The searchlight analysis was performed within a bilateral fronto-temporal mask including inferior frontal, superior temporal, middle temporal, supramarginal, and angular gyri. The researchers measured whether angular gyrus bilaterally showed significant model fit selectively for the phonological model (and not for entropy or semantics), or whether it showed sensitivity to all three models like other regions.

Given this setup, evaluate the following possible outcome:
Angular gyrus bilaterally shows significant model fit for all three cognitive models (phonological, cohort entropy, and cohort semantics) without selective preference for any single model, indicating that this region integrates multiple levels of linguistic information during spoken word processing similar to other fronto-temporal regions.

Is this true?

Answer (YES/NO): NO